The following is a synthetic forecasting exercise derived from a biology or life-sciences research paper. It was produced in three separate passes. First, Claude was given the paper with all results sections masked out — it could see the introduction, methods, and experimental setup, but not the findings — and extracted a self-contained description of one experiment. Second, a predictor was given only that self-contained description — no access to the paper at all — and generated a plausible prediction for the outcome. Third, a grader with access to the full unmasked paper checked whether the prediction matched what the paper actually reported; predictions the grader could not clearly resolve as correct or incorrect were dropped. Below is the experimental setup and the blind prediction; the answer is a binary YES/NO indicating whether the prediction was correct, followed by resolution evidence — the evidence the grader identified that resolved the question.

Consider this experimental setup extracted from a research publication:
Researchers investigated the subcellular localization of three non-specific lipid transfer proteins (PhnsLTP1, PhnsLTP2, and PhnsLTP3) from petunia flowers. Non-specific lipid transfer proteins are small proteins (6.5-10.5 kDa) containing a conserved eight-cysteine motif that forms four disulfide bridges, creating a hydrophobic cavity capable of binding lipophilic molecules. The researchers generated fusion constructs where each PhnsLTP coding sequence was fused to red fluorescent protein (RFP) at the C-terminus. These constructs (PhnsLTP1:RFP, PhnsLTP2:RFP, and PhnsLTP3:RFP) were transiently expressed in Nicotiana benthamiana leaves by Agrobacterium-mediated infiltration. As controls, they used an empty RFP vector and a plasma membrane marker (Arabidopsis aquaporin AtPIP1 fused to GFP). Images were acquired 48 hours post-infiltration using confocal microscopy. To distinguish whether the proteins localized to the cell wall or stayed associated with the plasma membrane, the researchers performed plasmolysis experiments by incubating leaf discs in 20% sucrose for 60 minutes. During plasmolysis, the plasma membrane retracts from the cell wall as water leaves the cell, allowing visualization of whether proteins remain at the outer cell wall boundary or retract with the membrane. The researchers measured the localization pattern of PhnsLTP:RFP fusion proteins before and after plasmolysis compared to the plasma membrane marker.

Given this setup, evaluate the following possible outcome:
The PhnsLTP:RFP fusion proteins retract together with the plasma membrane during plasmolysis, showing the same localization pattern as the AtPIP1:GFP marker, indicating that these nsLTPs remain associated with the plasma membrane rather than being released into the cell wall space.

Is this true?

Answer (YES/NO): NO